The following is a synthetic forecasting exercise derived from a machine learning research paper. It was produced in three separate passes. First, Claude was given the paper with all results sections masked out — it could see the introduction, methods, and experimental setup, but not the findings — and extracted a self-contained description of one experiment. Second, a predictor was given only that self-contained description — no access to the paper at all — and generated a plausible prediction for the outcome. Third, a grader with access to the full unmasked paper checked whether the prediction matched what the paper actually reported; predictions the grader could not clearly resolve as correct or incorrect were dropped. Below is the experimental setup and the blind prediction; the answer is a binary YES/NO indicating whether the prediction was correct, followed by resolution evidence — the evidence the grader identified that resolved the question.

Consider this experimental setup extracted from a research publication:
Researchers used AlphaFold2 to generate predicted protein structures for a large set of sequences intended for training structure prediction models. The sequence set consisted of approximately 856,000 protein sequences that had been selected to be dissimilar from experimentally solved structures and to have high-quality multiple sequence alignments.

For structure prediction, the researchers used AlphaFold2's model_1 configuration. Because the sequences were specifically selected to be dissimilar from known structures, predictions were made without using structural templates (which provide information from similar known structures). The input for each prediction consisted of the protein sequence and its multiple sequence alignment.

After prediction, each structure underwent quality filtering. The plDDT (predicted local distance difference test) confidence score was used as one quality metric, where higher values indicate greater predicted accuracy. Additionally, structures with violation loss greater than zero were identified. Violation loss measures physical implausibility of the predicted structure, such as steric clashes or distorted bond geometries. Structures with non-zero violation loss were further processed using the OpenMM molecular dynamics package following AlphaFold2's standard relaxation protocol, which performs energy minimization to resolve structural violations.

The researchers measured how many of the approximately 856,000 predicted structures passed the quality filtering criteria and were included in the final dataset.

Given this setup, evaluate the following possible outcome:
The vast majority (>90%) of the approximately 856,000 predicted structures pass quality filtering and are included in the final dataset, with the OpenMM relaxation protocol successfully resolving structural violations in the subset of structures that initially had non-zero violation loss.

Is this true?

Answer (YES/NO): NO